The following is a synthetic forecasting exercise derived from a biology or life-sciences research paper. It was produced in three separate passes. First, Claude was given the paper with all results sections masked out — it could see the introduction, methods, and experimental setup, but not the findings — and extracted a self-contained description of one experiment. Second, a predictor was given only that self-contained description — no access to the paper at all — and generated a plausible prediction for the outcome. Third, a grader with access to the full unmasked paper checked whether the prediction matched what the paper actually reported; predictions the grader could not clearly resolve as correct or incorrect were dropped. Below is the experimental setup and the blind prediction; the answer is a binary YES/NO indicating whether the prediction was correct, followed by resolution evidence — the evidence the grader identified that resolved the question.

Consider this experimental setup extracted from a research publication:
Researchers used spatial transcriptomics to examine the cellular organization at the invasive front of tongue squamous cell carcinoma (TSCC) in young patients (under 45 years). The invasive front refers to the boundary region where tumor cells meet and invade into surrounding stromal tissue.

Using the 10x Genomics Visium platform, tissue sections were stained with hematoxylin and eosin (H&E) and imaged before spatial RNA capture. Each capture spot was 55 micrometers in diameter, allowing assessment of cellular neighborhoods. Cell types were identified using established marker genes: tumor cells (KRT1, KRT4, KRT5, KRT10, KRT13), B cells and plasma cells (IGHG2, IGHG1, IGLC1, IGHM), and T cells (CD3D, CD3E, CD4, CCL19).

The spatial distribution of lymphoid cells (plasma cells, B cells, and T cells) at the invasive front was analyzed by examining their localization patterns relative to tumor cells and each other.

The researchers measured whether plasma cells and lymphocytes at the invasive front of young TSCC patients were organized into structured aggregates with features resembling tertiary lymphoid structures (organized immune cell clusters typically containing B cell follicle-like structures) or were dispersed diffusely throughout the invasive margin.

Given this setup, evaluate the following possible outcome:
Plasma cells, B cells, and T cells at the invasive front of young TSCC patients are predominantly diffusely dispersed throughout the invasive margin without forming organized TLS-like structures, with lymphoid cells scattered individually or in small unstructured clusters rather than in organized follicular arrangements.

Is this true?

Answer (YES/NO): NO